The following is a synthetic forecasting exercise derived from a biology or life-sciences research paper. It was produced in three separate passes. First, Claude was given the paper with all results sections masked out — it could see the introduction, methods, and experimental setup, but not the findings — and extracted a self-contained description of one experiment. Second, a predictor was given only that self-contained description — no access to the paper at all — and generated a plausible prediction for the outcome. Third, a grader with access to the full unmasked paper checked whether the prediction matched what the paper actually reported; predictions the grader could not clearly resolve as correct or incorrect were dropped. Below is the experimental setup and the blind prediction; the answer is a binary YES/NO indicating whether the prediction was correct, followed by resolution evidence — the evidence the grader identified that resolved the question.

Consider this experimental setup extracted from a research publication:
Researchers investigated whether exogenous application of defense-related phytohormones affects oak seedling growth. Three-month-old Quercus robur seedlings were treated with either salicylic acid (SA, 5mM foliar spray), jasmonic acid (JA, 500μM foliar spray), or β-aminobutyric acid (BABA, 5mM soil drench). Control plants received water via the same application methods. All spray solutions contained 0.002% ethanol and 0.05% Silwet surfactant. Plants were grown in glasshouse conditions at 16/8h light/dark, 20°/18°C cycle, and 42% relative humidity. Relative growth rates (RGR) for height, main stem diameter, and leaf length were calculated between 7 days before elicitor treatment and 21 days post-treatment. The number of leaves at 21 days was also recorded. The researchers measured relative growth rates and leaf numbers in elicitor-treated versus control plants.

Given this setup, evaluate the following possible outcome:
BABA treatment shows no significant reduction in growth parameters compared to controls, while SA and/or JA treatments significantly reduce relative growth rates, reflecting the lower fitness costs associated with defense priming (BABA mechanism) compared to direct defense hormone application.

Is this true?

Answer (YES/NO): NO